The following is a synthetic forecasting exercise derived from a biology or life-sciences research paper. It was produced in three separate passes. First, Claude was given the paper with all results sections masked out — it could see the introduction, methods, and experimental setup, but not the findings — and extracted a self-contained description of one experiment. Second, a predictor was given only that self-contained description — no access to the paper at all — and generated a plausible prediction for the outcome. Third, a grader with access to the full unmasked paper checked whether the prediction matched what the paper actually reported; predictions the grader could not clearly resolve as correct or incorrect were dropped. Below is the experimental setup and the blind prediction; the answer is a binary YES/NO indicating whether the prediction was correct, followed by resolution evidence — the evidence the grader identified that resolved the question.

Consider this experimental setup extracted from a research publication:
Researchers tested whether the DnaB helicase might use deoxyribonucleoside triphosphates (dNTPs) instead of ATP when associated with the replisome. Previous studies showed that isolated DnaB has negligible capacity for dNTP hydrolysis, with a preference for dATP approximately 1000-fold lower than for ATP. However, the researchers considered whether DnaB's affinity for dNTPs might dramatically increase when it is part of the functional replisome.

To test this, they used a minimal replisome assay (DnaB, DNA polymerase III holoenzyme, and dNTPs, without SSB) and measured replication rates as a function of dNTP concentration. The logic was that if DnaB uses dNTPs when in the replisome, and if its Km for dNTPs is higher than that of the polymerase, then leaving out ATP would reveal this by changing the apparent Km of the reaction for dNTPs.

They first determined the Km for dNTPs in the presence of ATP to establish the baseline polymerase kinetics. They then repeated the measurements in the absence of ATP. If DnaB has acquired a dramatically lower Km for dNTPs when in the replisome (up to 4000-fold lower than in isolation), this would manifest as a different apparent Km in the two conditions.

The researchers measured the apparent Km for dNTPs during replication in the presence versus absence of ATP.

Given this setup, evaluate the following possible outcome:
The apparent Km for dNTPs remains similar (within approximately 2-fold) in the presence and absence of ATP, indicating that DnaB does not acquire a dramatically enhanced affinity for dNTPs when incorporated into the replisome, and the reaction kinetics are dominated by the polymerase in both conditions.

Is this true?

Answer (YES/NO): YES